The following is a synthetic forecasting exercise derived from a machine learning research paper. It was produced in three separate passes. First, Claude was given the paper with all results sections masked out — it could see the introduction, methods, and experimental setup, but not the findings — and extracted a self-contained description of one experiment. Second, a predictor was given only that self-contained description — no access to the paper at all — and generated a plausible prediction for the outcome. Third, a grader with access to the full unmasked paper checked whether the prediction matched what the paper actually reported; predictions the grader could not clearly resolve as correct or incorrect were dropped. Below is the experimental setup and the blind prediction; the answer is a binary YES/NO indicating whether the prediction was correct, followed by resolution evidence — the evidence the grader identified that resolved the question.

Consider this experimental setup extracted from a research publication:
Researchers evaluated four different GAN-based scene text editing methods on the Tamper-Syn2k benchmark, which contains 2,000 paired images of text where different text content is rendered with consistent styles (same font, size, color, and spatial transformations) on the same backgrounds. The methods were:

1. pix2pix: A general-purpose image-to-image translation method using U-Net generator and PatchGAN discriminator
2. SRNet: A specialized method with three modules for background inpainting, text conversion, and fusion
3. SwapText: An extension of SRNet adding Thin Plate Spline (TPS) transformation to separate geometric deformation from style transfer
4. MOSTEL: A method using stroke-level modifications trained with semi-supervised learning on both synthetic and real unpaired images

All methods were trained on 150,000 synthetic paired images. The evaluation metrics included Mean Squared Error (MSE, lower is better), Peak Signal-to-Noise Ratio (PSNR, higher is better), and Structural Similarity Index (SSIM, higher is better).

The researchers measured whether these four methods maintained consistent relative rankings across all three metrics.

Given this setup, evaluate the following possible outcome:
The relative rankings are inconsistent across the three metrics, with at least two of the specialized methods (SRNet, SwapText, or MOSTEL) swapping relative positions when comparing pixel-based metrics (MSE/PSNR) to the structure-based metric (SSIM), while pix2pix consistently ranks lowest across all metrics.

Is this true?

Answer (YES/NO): NO